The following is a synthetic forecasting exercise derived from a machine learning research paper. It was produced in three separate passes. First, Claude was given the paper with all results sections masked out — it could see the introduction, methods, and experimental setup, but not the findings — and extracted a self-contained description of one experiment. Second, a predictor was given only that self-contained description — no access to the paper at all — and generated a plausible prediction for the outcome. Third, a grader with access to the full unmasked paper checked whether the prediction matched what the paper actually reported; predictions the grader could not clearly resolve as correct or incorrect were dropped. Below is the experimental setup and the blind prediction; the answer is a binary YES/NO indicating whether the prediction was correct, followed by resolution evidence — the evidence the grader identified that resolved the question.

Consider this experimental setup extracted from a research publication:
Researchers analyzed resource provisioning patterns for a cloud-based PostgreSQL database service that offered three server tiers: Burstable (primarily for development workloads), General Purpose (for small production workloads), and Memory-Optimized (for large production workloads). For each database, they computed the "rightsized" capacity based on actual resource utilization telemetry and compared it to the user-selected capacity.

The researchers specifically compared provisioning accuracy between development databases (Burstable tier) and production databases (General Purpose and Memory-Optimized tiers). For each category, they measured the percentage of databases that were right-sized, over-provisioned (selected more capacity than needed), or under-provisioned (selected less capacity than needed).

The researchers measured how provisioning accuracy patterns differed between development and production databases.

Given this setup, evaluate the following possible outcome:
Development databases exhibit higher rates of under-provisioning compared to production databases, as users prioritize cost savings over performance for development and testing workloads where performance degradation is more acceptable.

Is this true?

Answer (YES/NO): YES